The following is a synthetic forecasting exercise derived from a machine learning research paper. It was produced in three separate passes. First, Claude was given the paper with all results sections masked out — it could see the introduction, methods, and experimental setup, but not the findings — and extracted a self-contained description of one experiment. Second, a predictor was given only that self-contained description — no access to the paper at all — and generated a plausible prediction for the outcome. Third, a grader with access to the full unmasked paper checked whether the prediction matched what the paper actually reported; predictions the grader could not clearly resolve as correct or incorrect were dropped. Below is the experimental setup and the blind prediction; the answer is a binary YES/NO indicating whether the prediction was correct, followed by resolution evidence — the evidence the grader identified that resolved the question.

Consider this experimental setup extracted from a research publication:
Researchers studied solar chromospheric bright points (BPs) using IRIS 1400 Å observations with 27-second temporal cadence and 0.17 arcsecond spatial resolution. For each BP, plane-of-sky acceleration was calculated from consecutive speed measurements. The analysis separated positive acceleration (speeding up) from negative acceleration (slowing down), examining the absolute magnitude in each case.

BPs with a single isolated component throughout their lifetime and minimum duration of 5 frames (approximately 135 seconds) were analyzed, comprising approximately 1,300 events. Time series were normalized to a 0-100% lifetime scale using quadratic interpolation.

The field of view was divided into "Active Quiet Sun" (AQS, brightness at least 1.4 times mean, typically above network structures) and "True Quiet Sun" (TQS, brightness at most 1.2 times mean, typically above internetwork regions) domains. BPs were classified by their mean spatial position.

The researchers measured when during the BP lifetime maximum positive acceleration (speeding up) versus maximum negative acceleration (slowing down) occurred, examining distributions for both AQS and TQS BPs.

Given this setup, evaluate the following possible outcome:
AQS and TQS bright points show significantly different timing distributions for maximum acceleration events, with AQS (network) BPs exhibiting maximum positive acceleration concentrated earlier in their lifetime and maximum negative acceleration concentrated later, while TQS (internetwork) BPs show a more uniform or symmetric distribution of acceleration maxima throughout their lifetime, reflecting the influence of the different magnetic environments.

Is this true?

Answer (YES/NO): NO